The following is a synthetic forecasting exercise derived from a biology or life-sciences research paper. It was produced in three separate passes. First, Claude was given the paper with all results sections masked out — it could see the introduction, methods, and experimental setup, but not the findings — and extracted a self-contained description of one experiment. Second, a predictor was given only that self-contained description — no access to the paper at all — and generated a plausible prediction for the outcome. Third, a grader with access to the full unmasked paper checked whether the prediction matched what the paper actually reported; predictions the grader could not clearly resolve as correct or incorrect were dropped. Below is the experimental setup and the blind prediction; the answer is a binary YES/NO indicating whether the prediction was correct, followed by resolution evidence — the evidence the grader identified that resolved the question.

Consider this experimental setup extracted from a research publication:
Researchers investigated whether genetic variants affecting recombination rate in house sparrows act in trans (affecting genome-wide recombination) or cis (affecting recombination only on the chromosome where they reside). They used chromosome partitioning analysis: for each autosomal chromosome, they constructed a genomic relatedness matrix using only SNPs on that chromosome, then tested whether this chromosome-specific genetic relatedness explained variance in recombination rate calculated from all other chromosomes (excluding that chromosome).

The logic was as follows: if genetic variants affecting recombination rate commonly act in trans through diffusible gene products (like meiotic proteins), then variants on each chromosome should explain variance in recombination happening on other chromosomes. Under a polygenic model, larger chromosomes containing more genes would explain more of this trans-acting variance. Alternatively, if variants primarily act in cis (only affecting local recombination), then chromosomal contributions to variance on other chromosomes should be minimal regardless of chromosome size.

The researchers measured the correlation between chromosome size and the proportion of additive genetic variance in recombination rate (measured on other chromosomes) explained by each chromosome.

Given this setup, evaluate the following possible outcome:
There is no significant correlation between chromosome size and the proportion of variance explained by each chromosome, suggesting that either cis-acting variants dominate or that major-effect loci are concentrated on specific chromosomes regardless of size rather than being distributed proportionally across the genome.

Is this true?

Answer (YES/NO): NO